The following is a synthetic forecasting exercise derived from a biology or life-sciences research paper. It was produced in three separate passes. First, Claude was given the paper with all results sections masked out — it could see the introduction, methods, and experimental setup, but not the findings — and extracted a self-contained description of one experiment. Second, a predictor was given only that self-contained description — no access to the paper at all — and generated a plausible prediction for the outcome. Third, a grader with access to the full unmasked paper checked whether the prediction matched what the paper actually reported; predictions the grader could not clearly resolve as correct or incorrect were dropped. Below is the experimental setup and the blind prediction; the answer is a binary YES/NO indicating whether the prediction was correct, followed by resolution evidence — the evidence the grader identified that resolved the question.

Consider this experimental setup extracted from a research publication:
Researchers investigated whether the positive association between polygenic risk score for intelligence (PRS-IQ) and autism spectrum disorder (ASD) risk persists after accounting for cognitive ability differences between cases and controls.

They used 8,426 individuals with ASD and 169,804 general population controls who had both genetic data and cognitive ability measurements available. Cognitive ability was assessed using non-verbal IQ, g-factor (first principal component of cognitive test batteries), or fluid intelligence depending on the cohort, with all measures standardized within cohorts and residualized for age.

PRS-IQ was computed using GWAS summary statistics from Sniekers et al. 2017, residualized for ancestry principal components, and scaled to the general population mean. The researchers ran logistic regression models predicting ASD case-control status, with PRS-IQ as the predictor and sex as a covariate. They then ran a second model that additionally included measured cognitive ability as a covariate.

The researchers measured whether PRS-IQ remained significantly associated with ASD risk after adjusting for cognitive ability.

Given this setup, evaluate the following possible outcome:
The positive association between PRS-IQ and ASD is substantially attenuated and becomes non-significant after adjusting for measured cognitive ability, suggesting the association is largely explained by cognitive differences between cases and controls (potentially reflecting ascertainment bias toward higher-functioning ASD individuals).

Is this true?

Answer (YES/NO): NO